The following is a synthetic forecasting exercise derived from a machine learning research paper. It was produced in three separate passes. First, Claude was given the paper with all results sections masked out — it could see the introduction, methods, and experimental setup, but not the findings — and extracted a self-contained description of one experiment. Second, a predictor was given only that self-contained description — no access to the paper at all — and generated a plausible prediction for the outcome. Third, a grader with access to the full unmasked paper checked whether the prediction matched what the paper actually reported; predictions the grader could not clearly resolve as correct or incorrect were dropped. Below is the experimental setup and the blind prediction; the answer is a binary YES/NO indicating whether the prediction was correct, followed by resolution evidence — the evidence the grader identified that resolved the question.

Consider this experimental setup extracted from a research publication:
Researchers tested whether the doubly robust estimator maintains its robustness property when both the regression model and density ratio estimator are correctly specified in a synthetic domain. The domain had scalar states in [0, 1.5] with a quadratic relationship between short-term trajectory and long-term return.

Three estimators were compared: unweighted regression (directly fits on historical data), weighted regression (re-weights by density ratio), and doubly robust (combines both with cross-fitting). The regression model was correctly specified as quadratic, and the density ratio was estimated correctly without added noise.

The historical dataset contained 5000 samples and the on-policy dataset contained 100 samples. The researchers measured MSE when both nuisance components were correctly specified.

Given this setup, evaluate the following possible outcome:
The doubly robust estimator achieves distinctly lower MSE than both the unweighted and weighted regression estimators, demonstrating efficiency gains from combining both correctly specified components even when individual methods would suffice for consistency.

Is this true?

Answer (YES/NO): NO